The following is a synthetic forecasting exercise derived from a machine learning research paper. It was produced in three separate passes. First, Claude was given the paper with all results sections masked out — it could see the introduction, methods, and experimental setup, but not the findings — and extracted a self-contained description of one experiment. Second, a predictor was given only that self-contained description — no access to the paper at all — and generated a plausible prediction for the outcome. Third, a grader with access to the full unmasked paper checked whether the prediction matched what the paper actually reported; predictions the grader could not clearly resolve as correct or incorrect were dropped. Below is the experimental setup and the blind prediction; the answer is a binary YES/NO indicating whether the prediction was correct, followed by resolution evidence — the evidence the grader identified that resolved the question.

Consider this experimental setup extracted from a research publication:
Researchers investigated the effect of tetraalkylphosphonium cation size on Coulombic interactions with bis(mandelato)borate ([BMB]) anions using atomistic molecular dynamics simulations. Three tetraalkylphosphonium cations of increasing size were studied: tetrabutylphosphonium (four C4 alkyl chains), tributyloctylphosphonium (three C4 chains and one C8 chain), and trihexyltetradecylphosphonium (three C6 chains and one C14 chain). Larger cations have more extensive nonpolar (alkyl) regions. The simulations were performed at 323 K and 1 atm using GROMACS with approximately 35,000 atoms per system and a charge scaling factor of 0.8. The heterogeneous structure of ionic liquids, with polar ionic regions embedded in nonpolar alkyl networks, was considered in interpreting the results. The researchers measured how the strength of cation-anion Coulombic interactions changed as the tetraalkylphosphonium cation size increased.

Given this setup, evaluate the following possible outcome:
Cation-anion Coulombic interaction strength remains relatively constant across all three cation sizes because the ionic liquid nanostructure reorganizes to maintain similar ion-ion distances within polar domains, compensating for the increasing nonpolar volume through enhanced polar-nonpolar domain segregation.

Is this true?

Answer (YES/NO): NO